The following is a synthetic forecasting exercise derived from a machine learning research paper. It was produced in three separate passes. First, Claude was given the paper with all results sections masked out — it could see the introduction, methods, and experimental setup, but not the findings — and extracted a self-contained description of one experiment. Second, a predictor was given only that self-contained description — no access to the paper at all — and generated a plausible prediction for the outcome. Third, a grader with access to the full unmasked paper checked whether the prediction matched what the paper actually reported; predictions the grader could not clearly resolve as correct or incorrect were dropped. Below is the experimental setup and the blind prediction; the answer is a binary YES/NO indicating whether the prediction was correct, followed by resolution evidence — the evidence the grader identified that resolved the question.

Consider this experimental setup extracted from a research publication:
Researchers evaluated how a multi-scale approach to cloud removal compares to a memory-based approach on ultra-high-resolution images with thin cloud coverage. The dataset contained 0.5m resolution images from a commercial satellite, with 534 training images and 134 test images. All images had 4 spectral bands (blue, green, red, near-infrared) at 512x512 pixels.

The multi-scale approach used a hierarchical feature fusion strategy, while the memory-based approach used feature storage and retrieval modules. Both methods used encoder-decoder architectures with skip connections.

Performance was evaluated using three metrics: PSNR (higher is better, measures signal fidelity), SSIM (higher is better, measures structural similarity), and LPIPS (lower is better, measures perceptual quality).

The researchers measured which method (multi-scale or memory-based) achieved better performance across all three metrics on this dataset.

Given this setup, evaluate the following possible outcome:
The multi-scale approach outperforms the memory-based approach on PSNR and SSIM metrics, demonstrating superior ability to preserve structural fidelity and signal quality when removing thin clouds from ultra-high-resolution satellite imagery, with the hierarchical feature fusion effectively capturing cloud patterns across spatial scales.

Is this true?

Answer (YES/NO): NO